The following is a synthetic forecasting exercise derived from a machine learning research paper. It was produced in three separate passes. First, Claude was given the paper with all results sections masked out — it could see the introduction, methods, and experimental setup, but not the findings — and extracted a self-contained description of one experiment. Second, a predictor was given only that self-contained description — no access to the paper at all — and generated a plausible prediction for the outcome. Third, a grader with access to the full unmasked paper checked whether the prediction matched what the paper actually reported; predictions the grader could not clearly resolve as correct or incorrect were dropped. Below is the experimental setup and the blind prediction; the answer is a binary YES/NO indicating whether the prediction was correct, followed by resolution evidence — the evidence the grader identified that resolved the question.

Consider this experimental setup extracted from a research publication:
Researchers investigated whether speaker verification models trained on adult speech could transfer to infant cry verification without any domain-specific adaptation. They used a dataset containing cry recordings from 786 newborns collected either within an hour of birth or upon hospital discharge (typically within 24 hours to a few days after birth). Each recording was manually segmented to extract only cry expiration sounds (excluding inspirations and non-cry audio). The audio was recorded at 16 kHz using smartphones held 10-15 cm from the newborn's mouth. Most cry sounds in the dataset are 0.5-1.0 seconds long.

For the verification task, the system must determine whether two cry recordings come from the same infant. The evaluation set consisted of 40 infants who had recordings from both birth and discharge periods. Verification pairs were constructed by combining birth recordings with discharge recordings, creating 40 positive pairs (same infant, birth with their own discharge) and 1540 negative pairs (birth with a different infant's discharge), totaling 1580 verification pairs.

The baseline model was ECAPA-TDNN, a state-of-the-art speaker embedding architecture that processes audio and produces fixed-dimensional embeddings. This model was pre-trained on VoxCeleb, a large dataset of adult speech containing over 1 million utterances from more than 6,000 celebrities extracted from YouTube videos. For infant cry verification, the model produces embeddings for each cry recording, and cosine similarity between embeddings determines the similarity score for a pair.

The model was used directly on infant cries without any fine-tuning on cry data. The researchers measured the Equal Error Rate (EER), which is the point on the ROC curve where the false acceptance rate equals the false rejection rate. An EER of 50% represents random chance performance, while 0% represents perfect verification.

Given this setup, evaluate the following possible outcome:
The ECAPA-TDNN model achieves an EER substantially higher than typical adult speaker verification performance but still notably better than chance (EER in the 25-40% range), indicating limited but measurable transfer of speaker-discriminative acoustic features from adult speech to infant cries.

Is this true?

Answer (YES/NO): YES